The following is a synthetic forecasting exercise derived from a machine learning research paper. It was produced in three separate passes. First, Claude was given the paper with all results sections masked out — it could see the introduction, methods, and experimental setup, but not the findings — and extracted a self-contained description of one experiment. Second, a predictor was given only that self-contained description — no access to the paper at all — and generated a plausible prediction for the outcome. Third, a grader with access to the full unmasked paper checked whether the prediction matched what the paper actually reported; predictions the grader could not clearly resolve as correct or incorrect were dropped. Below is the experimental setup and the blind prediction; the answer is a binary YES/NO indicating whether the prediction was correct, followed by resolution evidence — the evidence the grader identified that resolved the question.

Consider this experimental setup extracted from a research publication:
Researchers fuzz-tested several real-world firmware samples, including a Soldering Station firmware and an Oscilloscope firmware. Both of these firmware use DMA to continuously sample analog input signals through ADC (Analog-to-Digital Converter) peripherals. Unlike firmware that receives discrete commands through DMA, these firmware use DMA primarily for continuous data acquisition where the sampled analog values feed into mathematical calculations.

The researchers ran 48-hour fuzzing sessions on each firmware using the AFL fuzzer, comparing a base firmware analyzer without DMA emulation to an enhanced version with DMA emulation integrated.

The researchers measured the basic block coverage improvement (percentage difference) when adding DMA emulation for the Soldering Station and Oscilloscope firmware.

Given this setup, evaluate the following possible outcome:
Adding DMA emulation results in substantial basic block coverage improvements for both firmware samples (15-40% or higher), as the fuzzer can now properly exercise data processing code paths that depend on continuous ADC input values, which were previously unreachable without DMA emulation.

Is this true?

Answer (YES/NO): NO